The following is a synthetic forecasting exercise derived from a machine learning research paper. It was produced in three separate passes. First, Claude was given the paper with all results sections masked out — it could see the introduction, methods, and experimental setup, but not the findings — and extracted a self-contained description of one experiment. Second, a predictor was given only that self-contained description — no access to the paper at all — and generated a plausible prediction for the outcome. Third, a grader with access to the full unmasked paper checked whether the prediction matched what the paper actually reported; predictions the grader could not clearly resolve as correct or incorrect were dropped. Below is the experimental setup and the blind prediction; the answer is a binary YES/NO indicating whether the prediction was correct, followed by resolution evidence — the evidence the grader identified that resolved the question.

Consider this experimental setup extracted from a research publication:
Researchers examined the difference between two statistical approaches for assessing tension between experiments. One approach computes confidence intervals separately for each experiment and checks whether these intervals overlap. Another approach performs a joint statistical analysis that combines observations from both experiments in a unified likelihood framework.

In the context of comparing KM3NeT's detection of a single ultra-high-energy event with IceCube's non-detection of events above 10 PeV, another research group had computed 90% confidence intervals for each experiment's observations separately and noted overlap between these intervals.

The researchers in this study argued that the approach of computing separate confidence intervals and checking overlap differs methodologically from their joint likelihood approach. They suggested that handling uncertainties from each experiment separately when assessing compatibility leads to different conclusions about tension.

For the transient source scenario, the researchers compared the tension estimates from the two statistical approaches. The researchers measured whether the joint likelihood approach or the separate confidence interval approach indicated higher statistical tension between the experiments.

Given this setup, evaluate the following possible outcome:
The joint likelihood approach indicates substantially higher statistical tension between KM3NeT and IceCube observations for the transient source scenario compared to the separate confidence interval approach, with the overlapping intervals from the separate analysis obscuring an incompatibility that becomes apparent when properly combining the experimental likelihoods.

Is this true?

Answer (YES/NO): YES